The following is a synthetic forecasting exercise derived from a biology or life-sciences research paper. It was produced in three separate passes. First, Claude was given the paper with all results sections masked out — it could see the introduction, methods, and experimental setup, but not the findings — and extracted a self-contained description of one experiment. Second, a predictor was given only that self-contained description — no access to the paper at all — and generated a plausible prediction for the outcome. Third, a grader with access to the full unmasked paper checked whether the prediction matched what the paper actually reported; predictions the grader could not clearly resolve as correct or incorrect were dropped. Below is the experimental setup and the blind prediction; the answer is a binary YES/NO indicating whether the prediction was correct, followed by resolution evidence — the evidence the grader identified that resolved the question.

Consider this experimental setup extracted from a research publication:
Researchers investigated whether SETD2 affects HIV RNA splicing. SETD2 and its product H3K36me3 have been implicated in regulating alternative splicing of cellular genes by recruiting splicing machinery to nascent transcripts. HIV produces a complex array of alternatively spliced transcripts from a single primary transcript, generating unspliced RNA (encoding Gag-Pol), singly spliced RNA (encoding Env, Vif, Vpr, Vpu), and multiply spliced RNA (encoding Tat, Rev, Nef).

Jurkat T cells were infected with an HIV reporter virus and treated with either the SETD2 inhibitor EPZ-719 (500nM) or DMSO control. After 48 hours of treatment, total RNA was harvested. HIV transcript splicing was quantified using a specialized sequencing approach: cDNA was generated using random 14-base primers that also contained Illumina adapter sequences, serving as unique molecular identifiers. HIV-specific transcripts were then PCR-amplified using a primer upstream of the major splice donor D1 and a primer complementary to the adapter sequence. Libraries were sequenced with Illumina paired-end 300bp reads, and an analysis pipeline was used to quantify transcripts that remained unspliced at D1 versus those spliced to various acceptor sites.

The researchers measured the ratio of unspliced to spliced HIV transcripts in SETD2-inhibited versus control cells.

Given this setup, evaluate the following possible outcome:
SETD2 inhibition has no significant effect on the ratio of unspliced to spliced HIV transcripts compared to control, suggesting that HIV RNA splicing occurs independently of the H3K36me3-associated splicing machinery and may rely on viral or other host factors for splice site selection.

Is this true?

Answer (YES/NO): NO